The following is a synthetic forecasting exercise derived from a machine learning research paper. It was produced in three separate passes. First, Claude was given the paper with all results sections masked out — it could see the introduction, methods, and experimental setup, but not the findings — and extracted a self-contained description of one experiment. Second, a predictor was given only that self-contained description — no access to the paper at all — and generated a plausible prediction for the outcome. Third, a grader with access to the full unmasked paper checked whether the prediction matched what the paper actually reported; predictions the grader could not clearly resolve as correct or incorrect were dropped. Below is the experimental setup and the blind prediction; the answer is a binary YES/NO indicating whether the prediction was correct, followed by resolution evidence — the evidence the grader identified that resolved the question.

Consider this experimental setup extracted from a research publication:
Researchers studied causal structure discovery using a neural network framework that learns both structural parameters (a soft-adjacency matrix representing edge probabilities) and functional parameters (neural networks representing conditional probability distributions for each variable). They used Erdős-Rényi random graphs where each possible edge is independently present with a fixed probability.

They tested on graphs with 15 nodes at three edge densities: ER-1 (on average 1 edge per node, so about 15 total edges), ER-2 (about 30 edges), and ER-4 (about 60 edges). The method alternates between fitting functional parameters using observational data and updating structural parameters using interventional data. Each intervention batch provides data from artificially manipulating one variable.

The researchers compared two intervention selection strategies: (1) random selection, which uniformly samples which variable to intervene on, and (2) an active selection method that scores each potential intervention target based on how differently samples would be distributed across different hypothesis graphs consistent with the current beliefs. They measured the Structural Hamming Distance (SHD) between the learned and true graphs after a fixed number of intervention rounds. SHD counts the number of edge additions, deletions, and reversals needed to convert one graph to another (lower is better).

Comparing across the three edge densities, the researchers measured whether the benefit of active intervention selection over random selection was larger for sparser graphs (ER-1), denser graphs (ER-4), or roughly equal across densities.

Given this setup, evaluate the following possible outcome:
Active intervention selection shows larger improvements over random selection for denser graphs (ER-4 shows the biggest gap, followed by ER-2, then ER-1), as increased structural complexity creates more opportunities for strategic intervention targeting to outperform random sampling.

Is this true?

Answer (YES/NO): YES